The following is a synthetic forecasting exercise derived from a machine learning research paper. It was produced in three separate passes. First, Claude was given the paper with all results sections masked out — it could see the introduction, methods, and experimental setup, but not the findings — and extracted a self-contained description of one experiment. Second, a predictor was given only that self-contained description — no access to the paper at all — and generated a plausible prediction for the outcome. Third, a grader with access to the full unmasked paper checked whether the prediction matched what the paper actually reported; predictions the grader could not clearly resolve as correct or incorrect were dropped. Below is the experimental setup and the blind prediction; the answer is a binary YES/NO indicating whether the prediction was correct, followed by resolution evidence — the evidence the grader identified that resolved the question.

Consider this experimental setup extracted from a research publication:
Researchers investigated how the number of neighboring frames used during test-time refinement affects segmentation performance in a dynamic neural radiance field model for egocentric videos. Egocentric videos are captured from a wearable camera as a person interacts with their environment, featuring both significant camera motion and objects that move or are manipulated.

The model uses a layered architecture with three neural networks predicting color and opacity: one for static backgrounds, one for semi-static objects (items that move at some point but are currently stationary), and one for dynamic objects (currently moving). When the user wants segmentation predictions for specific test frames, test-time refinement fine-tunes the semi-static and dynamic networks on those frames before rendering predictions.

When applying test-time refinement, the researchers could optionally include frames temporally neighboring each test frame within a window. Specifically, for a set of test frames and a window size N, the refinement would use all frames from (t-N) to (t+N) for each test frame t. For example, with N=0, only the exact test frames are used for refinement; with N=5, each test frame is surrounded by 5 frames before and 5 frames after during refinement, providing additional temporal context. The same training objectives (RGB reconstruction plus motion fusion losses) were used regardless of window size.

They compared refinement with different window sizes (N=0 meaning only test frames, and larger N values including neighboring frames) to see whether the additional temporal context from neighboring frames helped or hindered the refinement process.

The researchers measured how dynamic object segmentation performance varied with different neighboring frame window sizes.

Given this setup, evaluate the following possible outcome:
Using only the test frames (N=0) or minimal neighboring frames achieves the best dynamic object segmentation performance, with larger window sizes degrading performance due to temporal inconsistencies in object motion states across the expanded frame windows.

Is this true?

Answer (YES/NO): NO